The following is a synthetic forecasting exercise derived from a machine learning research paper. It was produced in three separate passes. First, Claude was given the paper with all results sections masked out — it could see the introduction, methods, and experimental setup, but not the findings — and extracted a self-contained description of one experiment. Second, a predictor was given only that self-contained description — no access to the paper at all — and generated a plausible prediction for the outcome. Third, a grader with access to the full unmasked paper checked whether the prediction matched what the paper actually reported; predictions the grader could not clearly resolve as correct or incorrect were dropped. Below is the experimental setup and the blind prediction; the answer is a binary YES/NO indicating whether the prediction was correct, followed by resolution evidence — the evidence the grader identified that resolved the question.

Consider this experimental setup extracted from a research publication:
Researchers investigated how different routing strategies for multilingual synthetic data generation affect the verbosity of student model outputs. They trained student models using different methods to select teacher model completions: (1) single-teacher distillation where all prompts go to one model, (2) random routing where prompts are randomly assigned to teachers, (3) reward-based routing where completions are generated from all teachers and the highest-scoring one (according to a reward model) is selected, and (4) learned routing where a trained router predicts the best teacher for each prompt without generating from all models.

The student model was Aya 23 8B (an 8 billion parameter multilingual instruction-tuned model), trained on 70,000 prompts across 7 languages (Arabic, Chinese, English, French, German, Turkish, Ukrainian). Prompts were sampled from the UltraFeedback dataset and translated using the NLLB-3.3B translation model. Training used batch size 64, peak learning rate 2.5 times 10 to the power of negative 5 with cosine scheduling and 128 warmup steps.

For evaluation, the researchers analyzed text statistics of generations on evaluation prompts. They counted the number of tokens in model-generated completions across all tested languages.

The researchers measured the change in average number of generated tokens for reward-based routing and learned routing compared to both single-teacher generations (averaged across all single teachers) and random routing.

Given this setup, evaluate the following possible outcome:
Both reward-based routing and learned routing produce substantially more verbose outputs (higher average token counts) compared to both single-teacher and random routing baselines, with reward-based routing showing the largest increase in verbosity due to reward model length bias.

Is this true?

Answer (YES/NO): NO